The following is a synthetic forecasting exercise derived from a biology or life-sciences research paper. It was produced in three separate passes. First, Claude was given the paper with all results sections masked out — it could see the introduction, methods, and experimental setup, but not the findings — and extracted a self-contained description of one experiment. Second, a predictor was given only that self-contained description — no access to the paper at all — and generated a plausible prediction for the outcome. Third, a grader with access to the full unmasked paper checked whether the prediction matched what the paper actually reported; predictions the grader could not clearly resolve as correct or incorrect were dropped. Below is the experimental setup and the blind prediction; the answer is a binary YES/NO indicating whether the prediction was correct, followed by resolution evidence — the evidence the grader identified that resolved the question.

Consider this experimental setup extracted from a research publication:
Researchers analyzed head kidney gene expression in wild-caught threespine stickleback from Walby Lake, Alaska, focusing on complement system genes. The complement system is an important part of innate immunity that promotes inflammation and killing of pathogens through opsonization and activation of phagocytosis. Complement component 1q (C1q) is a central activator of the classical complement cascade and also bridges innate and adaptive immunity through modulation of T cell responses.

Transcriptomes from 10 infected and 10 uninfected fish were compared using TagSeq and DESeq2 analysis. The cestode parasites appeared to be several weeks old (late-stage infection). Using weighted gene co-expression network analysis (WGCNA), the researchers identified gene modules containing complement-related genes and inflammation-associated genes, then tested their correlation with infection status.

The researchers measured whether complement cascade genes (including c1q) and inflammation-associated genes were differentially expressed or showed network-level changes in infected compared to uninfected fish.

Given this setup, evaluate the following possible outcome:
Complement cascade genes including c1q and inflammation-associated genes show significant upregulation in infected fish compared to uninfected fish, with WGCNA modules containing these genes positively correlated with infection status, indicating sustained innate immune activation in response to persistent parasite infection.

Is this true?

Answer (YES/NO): YES